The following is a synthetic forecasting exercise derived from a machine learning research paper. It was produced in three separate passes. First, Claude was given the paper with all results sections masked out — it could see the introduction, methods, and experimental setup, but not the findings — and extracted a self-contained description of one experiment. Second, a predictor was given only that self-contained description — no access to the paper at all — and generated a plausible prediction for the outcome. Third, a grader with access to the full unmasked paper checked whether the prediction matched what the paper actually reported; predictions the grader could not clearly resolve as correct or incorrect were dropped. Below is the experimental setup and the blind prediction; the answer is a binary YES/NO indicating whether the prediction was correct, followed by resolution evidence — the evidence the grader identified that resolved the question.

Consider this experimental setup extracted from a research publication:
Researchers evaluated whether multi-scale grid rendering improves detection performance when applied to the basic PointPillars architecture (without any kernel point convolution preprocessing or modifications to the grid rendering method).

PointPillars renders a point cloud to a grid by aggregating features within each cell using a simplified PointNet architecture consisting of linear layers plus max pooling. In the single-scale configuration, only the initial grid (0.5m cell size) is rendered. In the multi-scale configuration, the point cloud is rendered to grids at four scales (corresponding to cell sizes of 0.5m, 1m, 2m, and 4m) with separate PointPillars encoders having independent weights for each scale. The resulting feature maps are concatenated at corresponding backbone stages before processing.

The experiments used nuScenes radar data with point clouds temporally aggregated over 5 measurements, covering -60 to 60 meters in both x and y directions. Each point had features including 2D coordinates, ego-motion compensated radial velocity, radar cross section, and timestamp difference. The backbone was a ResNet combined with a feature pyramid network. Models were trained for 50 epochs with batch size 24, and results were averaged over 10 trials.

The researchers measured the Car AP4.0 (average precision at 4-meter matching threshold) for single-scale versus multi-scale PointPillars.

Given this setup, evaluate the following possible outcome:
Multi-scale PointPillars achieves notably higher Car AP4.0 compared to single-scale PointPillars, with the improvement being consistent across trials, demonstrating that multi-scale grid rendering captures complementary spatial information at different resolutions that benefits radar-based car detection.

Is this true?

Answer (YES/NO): NO